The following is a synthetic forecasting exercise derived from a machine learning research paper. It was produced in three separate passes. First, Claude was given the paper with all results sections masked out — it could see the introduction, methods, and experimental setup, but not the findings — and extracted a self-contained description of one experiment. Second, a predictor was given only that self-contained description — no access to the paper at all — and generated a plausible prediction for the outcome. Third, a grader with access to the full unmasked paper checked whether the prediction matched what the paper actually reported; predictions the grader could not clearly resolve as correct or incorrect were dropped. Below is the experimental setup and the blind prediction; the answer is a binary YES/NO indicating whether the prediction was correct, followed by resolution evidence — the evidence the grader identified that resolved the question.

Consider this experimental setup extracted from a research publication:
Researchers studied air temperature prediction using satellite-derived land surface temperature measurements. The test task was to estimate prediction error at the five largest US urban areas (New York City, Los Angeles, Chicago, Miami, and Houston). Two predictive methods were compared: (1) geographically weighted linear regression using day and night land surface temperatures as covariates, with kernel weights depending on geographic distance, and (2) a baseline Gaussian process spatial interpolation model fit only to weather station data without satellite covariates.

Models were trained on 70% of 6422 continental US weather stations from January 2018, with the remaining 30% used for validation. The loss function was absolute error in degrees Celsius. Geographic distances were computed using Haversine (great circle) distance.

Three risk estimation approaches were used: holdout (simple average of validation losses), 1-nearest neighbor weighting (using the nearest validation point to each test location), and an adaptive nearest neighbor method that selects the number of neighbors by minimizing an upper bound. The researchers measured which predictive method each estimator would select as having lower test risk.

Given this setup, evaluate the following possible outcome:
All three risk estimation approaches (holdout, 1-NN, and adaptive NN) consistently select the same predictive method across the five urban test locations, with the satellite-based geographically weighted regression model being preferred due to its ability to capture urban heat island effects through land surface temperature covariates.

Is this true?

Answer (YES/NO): NO